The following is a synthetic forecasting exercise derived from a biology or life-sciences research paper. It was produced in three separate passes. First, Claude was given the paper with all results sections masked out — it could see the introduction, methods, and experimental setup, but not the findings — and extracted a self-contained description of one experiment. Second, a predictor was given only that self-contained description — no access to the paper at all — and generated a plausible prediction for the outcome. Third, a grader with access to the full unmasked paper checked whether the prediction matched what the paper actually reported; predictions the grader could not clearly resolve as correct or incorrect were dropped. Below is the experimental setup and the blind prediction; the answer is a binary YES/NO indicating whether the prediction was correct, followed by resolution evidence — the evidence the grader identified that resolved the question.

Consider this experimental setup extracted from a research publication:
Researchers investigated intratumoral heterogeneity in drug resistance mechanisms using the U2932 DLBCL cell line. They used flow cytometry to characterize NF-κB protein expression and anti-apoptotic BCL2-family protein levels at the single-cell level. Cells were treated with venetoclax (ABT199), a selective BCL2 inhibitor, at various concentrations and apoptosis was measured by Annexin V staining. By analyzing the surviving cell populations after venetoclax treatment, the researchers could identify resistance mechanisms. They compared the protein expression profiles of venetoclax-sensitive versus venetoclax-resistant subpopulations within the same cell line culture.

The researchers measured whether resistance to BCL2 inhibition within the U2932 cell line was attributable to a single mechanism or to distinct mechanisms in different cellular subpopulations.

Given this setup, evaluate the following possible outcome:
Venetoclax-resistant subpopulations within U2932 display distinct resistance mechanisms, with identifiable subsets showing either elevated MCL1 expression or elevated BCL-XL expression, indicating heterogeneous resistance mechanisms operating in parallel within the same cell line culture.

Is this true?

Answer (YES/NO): NO